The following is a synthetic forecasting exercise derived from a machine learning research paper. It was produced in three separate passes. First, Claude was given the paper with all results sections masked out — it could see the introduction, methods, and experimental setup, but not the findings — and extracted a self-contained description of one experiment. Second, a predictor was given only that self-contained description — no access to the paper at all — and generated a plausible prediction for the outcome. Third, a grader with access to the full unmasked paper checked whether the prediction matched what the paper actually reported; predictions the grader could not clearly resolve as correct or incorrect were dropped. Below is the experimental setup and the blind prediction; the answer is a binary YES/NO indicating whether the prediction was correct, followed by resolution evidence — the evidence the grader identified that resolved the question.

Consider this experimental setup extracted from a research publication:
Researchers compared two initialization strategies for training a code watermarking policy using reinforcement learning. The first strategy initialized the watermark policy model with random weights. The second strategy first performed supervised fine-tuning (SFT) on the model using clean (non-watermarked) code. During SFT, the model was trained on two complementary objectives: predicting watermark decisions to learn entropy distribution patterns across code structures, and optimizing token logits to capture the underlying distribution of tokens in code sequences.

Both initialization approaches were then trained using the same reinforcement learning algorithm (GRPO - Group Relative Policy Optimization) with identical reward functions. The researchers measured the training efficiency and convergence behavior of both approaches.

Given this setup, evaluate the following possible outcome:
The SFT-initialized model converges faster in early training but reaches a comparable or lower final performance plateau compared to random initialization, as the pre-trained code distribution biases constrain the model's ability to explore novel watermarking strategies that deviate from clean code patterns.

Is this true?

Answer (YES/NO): NO